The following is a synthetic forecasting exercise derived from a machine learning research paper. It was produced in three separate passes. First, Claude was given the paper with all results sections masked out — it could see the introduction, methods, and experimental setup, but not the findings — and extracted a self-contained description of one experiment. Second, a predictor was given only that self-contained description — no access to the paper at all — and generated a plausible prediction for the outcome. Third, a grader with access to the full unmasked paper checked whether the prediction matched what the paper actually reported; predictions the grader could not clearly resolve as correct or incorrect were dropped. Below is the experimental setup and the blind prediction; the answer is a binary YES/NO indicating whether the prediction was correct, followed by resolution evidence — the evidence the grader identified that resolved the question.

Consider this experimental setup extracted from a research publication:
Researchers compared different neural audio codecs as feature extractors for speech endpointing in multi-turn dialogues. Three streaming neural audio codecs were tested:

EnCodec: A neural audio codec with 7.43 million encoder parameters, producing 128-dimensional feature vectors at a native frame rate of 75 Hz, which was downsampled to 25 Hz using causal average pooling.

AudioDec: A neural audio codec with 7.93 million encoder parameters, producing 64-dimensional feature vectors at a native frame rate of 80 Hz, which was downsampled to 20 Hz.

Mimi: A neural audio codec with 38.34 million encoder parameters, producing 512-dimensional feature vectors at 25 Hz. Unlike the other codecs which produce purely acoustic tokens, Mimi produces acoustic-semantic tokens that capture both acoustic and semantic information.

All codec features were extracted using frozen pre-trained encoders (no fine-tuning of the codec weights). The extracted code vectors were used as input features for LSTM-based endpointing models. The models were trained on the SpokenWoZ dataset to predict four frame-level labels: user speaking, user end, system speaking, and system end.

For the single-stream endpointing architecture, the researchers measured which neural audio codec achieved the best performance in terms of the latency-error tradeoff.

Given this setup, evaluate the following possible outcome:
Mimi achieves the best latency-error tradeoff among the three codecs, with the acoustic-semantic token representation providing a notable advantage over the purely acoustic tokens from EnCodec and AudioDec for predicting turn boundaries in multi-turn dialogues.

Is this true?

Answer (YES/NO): YES